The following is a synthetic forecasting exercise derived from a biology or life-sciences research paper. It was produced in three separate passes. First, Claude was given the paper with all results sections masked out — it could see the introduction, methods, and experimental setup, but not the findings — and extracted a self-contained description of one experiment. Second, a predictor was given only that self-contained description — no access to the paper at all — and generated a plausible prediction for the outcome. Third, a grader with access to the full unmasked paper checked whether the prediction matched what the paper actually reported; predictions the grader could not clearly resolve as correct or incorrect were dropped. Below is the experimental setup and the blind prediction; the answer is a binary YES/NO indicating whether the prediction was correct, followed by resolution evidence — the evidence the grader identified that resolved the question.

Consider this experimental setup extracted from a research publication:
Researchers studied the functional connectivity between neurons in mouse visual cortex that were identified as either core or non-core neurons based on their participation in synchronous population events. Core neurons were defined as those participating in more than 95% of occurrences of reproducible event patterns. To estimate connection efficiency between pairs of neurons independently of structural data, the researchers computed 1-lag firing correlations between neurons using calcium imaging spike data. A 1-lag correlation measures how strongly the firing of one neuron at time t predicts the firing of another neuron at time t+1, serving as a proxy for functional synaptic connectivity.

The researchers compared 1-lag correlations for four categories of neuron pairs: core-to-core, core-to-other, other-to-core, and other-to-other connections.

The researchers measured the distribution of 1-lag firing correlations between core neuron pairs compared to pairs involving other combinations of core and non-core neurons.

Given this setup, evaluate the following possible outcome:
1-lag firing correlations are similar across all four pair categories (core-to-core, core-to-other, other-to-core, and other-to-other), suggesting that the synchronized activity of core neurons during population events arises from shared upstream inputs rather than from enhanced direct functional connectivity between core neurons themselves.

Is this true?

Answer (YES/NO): NO